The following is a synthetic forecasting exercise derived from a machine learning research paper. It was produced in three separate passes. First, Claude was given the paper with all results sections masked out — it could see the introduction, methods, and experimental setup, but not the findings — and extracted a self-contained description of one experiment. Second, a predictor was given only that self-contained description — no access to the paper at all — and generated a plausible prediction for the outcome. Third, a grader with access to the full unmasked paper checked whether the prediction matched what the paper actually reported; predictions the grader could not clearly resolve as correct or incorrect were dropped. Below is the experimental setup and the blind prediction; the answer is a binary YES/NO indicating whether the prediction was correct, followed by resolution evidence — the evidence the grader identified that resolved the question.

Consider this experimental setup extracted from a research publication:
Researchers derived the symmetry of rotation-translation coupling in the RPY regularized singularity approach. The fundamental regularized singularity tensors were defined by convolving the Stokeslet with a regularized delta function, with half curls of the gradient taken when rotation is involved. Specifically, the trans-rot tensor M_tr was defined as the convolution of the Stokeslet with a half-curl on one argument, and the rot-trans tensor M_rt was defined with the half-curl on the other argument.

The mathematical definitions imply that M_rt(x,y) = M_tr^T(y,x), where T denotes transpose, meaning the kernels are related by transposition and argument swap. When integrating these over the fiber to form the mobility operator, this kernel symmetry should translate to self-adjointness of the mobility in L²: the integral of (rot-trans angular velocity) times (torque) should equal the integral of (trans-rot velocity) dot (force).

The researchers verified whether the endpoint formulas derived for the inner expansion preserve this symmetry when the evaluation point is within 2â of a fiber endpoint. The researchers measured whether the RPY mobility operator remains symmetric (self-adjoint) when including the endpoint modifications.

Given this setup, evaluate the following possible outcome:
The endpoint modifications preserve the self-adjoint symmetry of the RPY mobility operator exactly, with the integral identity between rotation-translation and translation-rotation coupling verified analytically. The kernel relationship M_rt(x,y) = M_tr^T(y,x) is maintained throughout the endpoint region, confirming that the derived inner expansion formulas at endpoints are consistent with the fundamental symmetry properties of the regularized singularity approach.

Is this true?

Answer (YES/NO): YES